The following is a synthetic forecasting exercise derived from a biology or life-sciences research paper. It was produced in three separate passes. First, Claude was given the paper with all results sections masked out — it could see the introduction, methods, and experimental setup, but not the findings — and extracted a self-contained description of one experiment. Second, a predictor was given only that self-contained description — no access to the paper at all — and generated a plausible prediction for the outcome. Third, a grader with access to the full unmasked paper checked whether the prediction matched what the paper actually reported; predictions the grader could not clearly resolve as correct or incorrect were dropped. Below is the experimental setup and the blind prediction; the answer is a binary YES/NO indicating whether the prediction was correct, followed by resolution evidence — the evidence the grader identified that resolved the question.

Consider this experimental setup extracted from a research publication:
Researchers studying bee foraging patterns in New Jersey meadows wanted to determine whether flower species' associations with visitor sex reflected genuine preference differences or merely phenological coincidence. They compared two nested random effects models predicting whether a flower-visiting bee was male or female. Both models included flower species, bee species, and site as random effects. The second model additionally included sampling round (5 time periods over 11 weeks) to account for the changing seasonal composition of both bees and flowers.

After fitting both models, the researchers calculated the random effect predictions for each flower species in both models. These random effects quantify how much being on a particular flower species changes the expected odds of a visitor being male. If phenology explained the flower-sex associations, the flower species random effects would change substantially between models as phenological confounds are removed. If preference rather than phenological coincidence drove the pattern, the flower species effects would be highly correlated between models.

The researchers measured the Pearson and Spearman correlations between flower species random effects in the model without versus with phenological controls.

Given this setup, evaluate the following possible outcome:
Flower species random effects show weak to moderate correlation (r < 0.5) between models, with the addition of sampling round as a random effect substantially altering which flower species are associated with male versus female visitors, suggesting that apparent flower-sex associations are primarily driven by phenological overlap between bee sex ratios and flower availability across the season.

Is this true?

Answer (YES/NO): NO